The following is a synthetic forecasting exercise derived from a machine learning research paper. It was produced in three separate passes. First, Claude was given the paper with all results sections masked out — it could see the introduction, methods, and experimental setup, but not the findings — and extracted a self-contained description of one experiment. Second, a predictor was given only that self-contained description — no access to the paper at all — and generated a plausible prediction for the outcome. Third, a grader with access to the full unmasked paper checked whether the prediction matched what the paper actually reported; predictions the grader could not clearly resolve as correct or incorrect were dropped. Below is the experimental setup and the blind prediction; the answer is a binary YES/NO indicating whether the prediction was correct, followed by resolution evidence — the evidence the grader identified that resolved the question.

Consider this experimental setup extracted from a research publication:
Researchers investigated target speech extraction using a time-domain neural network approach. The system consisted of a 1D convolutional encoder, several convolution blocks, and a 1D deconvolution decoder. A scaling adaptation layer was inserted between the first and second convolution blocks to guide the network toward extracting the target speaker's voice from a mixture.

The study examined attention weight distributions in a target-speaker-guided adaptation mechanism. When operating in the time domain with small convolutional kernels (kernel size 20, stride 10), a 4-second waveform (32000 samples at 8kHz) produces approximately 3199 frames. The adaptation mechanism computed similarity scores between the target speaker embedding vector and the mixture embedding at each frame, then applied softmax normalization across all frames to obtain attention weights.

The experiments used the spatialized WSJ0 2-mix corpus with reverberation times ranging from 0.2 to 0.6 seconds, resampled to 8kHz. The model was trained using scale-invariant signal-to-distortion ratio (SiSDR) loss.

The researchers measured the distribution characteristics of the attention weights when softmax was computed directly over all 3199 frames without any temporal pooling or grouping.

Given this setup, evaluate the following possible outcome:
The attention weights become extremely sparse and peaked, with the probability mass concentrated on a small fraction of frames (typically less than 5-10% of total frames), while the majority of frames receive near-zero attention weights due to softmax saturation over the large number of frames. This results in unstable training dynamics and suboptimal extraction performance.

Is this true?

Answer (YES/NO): NO